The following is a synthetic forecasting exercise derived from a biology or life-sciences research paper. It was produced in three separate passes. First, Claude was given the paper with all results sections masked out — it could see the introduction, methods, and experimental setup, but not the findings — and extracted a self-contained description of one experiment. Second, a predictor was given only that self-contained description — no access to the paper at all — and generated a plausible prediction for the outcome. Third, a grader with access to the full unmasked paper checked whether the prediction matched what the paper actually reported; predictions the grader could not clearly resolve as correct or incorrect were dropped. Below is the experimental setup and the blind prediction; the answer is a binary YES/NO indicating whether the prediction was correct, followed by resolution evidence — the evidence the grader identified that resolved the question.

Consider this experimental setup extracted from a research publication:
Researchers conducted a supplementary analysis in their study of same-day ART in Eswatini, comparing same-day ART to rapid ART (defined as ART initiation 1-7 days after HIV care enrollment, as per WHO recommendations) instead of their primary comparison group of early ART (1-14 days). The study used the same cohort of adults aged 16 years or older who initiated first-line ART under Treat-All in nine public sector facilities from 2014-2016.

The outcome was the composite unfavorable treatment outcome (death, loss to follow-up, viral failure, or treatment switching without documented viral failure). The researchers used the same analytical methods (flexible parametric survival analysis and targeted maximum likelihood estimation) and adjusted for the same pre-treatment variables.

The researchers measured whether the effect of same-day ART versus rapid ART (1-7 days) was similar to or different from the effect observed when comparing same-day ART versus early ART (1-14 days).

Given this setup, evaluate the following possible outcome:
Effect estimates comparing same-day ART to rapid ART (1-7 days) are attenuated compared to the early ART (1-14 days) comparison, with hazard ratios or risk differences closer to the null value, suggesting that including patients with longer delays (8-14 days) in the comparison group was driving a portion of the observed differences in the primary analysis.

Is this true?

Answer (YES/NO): NO